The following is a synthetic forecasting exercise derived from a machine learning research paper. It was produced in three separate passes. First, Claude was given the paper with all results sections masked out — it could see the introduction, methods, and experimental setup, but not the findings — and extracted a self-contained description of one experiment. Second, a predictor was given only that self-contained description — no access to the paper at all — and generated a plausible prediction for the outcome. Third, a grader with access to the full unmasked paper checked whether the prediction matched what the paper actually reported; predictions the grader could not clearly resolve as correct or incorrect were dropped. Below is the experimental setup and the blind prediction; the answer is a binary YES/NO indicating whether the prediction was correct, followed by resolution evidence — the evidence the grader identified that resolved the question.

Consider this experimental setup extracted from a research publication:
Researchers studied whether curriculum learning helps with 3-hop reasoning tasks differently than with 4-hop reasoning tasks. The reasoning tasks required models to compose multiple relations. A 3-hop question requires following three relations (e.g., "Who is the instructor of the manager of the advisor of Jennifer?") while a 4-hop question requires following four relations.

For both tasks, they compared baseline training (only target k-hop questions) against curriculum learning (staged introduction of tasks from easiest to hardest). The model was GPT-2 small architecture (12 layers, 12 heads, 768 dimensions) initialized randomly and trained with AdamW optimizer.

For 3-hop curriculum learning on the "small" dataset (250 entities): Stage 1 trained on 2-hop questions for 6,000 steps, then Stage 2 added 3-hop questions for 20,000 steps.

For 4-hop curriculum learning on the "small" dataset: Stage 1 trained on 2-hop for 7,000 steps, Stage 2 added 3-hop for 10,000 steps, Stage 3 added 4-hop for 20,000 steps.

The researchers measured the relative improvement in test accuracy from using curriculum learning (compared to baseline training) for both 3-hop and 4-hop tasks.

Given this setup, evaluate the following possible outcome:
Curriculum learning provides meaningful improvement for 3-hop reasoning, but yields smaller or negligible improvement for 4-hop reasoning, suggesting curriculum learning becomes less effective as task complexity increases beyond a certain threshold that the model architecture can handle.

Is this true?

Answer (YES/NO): NO